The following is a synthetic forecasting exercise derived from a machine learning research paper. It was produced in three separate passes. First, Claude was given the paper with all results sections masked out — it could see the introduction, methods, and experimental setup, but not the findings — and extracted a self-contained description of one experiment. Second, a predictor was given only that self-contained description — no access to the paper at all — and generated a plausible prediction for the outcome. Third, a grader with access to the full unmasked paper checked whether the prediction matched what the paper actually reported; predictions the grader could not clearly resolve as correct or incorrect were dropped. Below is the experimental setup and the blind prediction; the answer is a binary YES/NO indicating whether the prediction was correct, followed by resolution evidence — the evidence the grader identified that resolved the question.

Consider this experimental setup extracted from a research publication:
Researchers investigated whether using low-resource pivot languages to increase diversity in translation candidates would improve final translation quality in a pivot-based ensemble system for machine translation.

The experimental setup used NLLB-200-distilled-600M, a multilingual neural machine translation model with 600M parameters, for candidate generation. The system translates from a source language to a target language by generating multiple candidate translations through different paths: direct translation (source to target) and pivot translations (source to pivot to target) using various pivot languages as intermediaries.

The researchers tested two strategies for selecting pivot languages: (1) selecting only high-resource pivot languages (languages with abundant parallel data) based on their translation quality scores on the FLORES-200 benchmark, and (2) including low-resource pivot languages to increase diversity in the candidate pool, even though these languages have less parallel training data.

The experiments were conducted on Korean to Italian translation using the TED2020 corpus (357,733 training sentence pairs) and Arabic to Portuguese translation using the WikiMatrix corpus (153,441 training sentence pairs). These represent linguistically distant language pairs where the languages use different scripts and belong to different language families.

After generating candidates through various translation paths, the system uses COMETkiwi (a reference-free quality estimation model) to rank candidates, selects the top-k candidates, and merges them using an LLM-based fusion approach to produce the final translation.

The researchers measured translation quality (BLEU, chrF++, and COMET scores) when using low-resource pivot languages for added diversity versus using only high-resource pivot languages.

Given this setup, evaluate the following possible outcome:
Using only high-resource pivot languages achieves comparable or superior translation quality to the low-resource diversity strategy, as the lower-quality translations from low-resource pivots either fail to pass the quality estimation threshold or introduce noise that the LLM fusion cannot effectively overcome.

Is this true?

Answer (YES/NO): YES